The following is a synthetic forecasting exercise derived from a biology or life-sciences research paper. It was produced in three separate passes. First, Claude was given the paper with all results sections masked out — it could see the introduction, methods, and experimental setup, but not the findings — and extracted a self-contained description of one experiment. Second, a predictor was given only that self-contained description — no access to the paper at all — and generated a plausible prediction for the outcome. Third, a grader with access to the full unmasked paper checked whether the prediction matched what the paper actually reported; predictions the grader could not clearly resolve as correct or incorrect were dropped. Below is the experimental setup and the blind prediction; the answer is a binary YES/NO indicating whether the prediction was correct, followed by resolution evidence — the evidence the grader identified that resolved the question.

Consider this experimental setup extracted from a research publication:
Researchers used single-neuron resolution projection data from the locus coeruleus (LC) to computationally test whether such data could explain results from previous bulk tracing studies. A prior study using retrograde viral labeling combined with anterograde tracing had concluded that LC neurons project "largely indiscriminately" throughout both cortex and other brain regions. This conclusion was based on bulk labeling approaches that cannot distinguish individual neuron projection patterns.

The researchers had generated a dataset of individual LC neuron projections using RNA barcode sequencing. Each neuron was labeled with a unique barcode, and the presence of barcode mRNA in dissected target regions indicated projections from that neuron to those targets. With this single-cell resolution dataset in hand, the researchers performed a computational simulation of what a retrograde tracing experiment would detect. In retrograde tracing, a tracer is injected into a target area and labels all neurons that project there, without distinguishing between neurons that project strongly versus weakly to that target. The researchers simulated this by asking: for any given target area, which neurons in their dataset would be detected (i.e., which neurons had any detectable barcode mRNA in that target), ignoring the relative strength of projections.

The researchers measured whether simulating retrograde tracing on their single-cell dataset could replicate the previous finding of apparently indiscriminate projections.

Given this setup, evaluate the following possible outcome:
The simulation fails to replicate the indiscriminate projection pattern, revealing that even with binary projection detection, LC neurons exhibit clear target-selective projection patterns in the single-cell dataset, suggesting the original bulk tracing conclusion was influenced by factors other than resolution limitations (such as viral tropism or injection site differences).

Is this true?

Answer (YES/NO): NO